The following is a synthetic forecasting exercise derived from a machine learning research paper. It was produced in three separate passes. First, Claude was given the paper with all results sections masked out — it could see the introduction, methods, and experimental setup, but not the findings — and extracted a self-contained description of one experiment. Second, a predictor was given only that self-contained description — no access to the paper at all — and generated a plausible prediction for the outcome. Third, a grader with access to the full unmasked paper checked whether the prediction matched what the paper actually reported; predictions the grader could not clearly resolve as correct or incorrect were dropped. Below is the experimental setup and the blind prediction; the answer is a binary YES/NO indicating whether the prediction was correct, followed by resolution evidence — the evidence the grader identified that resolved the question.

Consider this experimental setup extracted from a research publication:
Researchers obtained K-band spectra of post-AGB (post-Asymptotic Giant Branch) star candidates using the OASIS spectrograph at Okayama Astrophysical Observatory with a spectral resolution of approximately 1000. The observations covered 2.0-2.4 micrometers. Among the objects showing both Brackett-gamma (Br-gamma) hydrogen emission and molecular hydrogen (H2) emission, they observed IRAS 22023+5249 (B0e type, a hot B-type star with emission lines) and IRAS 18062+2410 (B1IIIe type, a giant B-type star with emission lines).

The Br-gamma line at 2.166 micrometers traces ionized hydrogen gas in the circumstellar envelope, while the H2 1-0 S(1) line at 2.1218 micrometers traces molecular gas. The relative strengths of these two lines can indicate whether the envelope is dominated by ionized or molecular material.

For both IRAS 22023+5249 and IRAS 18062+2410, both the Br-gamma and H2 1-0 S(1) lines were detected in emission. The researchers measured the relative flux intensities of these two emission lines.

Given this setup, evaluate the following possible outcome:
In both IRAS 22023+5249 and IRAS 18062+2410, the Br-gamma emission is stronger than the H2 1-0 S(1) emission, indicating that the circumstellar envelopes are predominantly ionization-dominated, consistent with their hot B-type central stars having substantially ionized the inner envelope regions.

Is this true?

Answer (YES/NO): NO